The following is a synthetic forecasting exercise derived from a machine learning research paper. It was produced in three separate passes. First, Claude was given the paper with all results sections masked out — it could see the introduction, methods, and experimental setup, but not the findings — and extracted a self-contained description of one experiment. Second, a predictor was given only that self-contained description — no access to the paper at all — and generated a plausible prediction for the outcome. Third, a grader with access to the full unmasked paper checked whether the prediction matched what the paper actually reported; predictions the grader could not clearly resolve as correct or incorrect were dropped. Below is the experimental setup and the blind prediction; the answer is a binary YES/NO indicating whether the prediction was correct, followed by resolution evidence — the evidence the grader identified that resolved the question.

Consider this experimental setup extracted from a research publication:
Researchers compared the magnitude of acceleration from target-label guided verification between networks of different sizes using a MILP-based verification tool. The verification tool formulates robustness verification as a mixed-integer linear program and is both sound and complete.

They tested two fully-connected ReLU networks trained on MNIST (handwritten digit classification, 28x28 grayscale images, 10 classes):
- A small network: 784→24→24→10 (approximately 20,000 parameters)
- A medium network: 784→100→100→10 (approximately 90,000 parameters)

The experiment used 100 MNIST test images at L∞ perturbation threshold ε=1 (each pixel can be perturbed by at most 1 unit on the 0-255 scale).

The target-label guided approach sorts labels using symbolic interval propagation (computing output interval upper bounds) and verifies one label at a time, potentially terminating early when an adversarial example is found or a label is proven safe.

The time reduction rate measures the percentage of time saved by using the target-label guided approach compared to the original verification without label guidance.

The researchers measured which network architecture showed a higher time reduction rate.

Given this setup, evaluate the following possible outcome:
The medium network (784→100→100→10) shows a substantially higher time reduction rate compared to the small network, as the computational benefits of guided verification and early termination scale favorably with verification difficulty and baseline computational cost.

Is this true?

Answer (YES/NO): NO